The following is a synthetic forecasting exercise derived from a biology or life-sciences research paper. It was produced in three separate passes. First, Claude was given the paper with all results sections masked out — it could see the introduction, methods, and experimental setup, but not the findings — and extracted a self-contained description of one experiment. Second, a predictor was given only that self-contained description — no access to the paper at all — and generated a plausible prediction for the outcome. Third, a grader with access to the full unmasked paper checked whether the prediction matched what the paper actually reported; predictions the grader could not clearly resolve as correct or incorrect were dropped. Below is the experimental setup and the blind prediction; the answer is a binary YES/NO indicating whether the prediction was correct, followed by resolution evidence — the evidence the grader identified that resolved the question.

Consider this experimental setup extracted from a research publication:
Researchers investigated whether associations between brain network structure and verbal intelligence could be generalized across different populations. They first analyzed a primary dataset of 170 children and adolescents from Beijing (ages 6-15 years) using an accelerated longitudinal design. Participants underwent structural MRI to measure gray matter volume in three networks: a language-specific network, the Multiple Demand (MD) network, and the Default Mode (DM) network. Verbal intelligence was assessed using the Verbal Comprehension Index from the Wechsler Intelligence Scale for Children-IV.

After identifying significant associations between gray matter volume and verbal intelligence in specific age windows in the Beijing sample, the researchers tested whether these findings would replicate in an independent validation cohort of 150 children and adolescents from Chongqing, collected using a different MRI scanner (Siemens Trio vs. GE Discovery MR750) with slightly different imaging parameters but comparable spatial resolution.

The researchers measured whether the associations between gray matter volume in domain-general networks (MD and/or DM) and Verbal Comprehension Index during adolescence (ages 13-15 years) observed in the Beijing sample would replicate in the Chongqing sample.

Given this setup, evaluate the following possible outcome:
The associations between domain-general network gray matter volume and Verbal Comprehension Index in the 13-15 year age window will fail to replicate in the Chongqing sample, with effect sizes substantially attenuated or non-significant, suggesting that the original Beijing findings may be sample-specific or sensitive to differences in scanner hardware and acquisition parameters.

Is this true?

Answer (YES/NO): NO